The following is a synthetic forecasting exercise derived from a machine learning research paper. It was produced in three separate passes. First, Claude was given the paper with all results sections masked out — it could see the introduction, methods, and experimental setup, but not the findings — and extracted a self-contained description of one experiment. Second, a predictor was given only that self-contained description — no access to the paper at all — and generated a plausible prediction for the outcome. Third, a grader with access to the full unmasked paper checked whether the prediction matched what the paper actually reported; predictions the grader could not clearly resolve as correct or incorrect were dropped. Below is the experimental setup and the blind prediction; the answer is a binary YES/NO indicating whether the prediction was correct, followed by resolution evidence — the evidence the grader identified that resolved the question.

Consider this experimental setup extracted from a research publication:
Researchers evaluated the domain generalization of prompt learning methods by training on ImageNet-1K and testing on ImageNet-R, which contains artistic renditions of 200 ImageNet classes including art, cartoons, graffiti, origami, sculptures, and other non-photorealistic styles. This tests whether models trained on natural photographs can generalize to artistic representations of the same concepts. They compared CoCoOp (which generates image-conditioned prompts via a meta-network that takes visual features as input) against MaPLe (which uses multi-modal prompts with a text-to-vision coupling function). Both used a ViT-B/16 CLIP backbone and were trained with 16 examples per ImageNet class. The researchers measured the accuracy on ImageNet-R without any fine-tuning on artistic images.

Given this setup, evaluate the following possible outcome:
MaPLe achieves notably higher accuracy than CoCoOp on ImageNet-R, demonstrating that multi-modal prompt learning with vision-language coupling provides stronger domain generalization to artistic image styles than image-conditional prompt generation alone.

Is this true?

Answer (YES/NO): NO